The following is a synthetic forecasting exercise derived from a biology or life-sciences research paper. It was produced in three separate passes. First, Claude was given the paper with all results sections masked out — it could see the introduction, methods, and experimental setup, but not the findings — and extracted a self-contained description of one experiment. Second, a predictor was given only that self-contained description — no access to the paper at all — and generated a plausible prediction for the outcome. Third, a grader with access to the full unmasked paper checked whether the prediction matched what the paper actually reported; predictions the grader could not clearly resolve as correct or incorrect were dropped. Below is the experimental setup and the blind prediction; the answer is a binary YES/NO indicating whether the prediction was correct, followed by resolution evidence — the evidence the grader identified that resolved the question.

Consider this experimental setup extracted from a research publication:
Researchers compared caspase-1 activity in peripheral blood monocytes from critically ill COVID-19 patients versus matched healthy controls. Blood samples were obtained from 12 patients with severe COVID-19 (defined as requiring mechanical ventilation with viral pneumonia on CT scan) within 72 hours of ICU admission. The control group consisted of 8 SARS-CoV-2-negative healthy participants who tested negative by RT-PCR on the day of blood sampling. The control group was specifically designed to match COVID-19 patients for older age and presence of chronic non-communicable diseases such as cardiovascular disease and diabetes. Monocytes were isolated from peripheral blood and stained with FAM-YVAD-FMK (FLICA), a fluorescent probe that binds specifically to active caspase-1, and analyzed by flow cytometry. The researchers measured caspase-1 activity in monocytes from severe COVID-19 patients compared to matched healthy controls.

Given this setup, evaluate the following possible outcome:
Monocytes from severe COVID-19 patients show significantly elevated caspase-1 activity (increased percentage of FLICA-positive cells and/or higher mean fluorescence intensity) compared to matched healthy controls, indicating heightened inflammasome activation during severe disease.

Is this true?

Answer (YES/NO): YES